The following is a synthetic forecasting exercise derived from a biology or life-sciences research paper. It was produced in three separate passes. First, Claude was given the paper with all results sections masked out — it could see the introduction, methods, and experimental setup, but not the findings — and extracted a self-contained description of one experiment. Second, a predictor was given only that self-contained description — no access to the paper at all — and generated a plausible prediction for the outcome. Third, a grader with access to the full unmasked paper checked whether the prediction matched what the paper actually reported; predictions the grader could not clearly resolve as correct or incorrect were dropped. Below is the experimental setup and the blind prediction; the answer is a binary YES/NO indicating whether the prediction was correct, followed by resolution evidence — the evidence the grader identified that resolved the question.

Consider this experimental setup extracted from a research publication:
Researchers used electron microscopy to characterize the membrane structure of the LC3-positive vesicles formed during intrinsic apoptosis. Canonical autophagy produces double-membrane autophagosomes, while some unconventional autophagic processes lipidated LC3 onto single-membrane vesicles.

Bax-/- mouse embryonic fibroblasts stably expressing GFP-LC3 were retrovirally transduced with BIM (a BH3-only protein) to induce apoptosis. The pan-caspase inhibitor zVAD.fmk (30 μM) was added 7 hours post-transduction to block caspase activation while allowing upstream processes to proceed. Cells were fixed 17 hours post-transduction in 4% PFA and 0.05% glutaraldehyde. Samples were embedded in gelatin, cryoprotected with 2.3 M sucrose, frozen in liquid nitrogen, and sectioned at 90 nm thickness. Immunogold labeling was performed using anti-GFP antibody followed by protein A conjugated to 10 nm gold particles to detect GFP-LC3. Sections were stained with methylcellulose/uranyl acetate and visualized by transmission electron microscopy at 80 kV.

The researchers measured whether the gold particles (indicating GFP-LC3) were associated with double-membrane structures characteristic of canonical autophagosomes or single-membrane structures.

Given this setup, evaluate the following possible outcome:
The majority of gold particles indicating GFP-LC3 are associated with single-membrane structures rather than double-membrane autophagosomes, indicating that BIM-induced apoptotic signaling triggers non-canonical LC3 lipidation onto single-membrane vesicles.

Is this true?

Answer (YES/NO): YES